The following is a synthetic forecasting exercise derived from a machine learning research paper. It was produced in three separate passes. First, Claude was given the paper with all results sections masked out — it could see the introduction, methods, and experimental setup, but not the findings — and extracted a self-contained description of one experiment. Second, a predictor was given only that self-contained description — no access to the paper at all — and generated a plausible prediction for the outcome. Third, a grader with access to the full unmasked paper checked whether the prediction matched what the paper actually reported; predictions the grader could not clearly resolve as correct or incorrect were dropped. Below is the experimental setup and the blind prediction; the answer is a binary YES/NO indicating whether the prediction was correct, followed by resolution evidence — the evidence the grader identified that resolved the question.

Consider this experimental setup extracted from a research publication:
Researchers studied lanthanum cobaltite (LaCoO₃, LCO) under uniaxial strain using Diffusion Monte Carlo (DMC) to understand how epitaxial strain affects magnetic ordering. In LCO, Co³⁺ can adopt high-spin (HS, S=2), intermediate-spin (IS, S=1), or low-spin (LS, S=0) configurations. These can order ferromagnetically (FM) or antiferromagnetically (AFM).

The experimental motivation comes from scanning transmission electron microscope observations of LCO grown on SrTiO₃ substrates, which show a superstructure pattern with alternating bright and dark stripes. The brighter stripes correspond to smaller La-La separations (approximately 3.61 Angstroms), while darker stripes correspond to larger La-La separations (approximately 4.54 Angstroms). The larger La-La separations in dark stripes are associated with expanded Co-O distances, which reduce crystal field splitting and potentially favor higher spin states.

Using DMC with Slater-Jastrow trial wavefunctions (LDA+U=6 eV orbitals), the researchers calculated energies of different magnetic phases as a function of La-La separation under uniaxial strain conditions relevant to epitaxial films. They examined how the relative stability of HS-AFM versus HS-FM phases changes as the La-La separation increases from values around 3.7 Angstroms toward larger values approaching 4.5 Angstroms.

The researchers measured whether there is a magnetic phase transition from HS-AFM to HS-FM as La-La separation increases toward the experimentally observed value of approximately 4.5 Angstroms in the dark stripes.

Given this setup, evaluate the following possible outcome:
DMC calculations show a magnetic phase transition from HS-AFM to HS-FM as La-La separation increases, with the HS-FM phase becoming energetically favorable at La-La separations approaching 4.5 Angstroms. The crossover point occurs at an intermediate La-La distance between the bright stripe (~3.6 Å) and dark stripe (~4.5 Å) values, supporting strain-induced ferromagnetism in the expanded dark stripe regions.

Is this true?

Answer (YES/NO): NO